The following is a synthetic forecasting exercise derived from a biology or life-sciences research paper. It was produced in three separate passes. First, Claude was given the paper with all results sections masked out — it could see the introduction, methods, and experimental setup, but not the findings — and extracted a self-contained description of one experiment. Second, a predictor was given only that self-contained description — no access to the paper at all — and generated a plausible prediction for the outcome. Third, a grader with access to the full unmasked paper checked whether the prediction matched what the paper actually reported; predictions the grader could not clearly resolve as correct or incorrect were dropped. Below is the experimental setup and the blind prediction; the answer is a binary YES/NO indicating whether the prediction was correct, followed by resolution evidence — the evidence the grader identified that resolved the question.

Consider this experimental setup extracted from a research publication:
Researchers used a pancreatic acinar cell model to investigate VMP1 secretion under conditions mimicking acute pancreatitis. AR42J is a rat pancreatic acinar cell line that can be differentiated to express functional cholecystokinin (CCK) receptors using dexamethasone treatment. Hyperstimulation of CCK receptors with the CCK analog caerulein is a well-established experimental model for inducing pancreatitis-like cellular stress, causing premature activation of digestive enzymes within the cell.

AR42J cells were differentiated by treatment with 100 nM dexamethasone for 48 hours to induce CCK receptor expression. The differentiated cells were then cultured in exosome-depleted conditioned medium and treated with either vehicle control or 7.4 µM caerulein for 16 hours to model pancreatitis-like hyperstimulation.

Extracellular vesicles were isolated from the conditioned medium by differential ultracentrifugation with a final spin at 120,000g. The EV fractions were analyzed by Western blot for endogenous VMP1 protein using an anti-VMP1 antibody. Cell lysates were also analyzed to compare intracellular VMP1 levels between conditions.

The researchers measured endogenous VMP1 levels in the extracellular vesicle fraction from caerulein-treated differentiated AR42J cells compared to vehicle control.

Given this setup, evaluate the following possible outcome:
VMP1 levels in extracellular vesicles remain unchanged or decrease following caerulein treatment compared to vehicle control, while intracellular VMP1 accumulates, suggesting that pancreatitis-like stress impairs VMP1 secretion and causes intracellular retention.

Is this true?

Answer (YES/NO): NO